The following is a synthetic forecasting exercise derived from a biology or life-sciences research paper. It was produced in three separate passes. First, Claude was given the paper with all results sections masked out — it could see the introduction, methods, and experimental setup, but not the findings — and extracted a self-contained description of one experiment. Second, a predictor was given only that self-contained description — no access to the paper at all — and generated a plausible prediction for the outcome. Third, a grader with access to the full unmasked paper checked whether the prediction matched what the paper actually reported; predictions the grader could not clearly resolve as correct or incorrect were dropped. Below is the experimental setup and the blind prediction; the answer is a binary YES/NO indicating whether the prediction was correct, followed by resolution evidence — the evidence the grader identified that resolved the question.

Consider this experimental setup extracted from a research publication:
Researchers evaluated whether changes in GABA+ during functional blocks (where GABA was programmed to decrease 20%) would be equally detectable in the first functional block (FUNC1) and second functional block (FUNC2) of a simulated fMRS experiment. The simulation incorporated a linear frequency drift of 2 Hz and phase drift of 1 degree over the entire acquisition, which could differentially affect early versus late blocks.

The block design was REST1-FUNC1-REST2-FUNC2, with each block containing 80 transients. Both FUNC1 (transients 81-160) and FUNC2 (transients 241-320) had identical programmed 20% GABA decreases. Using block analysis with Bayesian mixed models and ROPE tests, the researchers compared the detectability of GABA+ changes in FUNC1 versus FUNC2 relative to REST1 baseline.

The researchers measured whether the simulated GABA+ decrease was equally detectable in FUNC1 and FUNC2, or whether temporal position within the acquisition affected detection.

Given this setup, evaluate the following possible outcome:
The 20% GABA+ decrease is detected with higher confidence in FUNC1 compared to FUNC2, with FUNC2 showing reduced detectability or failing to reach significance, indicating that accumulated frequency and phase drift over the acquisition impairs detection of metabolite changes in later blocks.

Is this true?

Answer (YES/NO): YES